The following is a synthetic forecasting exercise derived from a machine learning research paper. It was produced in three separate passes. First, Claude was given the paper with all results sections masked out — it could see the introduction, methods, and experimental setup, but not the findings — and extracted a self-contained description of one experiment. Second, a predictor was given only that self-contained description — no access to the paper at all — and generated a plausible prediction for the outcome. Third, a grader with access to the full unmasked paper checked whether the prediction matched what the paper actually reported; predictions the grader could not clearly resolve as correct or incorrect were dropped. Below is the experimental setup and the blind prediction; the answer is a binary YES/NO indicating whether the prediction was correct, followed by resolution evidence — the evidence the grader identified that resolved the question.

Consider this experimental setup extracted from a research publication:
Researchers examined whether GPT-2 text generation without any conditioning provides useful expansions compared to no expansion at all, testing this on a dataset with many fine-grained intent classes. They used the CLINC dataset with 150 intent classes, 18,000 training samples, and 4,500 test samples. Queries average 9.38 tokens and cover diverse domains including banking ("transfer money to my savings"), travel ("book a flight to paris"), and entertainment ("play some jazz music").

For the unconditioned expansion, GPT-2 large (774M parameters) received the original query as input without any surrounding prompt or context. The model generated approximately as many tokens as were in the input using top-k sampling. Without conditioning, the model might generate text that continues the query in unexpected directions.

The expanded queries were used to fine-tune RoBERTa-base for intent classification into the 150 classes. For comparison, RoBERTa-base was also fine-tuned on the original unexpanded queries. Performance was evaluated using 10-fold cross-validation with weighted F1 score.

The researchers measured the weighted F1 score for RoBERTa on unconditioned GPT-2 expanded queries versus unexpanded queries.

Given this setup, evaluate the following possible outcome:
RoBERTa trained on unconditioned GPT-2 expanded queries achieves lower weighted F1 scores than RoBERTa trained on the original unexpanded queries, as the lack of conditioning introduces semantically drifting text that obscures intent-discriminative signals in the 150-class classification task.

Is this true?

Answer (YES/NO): NO